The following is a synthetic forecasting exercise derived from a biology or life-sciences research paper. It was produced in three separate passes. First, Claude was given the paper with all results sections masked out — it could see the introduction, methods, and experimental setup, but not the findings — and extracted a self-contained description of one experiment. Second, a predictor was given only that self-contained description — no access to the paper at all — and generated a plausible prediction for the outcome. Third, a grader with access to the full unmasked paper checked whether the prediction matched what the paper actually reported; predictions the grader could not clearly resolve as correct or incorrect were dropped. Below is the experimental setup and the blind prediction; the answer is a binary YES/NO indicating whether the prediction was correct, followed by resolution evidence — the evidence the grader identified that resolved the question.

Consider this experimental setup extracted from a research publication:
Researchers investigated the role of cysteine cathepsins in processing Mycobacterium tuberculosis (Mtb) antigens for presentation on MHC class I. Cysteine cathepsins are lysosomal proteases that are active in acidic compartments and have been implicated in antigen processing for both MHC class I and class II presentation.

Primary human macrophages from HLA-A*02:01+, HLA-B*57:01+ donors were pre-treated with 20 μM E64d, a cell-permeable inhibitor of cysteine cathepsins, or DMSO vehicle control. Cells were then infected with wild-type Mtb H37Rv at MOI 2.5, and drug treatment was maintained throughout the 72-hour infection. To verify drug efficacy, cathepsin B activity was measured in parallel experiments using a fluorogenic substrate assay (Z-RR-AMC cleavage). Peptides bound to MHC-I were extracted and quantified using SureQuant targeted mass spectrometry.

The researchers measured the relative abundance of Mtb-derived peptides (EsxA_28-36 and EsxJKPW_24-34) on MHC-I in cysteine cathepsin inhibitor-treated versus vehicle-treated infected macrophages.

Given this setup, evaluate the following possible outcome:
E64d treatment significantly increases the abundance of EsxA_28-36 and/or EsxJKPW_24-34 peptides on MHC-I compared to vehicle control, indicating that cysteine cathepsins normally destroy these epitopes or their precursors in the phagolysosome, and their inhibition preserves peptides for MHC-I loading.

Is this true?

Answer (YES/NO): NO